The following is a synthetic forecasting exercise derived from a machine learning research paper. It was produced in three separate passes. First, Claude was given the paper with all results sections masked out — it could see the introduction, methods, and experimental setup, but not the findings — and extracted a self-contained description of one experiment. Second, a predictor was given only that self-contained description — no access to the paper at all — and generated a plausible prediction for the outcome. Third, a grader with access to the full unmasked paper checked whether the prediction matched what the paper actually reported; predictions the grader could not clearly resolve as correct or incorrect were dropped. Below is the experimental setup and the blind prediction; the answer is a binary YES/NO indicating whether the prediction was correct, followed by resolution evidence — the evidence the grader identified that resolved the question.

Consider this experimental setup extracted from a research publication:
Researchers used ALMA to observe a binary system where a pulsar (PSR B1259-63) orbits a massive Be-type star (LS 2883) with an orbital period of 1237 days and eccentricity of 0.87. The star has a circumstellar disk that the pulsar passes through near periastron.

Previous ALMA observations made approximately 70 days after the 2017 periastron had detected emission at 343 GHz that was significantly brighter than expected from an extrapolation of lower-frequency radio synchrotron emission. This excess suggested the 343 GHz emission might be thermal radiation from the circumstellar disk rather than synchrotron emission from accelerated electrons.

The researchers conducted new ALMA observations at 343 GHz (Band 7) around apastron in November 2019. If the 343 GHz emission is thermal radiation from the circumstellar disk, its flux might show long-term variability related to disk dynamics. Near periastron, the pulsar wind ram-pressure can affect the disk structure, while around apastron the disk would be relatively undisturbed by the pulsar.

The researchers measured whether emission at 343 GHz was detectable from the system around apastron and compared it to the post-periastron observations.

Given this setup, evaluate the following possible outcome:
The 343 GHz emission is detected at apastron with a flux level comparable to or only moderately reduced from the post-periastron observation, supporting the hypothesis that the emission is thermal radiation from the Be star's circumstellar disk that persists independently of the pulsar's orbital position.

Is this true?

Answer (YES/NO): YES